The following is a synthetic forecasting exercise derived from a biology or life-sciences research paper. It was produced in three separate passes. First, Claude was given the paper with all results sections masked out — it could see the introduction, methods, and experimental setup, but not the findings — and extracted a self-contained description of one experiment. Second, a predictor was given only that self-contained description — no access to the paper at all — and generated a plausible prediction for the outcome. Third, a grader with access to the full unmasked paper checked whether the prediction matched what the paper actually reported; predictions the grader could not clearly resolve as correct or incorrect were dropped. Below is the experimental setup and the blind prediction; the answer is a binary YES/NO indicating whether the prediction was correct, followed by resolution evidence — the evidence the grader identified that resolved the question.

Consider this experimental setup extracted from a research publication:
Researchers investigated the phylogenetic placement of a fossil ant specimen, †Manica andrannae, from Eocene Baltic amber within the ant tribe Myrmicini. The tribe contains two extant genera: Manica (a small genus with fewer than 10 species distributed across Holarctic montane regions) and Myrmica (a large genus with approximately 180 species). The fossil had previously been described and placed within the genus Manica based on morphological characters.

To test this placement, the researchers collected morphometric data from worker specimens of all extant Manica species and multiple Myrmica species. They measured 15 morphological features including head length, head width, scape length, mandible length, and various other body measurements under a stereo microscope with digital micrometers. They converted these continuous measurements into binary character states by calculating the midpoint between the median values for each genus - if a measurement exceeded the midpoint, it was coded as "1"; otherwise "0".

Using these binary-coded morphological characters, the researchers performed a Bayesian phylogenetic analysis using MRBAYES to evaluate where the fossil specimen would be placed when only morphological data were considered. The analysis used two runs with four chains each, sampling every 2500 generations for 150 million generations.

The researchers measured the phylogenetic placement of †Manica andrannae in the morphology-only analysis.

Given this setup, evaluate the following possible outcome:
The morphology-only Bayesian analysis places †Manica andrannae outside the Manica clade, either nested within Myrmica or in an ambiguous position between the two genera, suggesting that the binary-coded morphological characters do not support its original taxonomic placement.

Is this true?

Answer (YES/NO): NO